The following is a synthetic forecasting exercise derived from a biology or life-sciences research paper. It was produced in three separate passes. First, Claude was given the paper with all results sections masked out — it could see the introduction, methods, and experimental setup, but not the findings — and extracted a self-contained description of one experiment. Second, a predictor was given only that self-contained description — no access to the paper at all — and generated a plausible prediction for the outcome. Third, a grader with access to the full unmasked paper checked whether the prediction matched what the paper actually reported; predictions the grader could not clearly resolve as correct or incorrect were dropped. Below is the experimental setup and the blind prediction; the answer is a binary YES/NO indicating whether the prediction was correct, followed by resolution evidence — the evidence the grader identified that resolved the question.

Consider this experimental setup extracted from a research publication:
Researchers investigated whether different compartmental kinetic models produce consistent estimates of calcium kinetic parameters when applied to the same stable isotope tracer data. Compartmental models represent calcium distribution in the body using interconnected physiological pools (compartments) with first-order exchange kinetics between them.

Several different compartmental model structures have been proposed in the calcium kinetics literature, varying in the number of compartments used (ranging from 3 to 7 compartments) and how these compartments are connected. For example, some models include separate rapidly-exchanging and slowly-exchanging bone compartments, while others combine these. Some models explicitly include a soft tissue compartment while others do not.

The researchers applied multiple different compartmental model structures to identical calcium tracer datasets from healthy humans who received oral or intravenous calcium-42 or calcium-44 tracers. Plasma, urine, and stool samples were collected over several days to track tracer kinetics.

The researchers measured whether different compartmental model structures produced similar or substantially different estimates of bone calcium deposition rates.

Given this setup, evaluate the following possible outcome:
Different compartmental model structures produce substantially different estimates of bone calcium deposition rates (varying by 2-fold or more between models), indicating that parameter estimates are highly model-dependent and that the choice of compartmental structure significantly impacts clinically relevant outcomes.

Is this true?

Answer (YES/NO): NO